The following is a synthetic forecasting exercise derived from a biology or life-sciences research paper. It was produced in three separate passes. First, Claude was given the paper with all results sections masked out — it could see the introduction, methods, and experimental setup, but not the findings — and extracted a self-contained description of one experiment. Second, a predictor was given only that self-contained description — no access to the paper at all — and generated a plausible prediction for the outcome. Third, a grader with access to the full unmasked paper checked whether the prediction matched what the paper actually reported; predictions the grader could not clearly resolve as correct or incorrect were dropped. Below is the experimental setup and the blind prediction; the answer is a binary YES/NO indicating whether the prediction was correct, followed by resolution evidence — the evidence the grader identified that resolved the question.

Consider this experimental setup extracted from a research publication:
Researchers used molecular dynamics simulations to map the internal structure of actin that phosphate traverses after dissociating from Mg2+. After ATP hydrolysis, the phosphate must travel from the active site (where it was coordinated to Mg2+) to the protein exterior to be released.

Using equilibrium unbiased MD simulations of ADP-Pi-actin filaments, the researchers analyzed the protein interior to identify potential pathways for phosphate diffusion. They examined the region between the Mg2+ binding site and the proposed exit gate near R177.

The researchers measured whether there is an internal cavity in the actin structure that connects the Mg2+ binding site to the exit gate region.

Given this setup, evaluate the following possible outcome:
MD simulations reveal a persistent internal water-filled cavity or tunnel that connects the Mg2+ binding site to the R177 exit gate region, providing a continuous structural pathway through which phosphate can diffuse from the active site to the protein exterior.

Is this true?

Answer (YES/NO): YES